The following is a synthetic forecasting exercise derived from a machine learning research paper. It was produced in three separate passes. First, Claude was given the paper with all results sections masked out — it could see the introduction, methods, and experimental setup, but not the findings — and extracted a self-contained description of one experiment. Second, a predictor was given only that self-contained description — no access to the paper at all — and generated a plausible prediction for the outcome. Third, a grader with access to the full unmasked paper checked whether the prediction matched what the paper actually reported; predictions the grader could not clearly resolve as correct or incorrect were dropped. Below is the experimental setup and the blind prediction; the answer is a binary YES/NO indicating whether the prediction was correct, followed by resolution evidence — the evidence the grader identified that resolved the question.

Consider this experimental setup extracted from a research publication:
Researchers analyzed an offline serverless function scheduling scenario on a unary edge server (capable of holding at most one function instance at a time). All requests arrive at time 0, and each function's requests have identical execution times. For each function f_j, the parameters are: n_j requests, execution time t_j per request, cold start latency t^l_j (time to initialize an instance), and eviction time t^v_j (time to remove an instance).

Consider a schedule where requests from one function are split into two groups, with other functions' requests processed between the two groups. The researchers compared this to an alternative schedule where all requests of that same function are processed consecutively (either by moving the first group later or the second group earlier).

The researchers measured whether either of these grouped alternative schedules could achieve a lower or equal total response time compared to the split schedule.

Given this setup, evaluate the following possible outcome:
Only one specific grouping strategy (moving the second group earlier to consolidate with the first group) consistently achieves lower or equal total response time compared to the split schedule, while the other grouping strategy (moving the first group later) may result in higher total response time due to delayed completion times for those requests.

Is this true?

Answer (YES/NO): NO